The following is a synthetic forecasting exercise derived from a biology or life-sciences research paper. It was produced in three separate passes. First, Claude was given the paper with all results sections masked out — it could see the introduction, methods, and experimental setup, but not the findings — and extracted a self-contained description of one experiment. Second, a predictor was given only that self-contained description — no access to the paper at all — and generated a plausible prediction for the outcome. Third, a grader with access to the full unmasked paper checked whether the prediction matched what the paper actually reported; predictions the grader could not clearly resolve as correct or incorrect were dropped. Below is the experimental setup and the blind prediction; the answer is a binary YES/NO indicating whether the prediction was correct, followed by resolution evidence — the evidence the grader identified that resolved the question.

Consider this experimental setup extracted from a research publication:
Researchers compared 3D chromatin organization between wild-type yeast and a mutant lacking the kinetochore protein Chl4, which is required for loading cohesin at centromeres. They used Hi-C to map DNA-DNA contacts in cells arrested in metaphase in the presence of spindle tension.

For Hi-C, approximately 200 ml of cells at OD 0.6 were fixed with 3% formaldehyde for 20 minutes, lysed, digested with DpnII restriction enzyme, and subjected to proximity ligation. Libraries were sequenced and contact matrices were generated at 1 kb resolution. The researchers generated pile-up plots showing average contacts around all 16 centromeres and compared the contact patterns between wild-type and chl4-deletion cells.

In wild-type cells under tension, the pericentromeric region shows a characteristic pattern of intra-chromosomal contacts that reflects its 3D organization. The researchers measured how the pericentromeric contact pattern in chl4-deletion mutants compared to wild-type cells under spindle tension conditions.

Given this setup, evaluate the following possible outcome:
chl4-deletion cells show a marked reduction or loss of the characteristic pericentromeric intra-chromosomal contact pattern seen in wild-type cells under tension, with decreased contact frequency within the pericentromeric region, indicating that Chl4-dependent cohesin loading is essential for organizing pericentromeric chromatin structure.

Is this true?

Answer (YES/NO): YES